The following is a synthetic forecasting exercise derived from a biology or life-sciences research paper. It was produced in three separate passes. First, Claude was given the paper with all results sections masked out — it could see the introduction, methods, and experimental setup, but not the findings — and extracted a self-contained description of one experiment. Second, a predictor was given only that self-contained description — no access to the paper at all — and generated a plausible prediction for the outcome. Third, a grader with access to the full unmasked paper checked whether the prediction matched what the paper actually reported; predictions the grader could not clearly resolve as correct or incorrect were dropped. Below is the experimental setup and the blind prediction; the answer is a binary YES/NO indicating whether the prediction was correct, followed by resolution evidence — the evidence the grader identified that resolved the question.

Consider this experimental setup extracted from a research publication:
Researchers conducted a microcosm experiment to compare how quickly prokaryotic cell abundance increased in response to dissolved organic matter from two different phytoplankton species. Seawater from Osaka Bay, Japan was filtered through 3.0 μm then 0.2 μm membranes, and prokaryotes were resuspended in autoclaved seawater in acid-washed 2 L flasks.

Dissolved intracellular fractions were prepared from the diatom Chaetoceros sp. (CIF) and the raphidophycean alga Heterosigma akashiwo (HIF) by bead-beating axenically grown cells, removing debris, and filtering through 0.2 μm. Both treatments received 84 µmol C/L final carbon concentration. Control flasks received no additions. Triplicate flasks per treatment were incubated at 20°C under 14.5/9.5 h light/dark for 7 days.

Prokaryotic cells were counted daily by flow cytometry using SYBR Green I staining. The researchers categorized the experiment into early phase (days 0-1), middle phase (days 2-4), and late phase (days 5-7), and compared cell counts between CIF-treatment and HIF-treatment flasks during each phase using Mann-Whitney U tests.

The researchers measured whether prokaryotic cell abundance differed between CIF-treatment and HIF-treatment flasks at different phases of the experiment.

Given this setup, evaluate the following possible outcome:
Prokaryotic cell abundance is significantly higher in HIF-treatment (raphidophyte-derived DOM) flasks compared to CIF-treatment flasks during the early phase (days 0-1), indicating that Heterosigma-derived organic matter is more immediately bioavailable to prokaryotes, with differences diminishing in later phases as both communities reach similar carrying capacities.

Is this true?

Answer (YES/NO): NO